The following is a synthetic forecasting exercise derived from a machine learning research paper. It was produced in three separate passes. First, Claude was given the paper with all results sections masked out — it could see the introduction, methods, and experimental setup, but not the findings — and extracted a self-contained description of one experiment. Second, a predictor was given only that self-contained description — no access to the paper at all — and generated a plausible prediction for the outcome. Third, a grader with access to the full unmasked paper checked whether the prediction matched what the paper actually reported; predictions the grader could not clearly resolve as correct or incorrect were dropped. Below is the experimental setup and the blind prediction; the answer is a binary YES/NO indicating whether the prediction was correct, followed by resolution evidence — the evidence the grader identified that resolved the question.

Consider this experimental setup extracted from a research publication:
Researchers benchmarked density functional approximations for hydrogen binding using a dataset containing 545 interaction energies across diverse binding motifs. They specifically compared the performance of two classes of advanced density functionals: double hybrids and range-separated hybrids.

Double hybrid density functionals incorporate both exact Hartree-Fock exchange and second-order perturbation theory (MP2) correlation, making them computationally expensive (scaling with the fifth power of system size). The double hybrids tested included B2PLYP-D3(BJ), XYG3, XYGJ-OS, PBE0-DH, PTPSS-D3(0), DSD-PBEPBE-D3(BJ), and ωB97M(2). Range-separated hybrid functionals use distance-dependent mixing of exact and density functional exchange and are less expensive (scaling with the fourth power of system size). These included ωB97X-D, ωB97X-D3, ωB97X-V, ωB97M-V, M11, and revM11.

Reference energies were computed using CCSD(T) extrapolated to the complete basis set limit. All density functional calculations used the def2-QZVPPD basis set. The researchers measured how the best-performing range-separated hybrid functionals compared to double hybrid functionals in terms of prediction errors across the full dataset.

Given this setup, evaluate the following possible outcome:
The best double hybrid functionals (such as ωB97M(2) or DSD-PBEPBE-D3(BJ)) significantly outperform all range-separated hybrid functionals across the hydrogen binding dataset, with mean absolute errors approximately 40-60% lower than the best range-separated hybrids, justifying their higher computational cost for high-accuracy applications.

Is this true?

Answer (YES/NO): NO